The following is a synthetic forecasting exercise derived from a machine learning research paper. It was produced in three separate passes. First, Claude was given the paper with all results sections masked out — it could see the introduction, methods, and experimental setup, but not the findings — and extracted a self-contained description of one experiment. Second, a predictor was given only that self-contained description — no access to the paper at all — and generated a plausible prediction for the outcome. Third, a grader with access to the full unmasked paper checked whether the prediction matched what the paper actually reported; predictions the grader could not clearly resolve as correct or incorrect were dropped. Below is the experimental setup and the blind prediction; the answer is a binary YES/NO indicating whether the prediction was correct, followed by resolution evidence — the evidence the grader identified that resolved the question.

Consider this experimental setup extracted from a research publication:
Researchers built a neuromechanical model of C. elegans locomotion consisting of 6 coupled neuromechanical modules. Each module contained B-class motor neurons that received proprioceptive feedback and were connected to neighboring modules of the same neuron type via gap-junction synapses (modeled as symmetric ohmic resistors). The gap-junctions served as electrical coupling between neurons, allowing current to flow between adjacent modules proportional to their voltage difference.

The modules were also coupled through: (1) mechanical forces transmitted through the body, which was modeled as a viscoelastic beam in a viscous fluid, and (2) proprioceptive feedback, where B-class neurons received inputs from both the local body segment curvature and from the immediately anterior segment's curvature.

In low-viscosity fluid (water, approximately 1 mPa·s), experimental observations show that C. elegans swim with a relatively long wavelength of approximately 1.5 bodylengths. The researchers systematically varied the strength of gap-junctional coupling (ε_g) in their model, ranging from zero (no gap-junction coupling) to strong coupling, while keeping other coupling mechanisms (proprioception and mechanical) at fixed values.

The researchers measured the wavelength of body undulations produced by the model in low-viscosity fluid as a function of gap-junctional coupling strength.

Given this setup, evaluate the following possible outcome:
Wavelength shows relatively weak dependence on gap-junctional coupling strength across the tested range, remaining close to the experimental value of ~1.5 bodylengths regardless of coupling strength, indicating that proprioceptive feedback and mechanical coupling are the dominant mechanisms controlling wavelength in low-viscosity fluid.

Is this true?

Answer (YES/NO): NO